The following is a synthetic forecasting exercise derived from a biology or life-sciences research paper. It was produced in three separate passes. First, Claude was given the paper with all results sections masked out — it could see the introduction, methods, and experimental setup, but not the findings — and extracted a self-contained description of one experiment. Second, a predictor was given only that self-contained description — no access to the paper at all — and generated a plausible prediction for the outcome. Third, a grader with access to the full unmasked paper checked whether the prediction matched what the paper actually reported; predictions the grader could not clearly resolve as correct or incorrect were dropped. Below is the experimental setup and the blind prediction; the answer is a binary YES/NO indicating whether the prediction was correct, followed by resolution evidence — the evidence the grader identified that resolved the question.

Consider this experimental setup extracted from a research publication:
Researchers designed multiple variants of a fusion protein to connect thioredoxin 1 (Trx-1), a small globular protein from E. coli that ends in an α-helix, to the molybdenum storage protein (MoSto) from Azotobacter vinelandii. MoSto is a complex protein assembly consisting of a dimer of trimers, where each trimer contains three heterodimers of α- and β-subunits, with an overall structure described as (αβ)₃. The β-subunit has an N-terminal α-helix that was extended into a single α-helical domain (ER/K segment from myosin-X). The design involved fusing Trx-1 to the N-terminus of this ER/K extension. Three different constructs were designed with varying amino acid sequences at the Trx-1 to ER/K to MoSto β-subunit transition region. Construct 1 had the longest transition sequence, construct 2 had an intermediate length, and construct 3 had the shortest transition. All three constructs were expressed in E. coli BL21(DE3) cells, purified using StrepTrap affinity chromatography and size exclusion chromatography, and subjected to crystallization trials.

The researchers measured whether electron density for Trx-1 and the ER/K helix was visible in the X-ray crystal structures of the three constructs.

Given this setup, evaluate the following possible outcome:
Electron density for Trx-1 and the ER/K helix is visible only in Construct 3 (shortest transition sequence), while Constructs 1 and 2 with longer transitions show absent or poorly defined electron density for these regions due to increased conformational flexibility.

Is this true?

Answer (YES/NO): YES